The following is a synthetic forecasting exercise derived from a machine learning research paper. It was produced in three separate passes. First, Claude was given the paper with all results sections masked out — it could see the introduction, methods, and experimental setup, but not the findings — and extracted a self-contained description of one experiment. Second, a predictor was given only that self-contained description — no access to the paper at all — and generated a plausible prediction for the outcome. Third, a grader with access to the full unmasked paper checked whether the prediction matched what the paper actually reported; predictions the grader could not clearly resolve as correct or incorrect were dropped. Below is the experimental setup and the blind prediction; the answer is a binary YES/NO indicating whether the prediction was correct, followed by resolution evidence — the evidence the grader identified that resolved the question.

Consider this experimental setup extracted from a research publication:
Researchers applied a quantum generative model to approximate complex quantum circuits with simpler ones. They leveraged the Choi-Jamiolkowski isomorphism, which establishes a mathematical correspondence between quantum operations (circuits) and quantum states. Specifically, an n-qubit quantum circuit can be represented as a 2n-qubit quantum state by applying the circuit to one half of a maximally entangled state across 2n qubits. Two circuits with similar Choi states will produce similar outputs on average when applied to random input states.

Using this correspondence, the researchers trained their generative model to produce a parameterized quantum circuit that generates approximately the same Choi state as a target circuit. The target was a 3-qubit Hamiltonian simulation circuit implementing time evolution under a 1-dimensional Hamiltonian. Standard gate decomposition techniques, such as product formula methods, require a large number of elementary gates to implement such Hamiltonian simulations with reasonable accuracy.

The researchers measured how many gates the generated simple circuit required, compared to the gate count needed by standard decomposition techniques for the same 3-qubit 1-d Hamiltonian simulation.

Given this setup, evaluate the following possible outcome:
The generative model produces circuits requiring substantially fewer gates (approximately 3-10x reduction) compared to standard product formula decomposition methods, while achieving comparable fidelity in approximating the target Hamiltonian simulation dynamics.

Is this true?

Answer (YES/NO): NO